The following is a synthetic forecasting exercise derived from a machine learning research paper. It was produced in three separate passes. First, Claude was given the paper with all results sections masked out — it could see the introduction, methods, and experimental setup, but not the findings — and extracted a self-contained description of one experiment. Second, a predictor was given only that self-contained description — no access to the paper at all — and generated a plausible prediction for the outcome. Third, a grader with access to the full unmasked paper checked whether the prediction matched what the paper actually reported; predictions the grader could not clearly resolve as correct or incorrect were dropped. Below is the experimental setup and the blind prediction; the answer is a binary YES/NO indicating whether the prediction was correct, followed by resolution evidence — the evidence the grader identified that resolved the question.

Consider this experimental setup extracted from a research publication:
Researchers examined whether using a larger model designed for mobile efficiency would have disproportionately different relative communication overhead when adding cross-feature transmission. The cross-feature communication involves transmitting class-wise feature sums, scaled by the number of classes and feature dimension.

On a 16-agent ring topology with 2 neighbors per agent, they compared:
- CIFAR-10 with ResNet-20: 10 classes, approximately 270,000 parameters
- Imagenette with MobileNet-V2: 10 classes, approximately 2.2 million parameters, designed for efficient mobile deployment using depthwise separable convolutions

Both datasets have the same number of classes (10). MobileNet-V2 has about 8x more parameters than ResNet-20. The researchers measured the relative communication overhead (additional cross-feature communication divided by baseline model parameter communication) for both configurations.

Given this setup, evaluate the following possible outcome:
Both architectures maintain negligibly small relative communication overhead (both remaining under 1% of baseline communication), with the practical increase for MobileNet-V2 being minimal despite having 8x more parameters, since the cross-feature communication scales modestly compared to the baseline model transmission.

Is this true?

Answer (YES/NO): YES